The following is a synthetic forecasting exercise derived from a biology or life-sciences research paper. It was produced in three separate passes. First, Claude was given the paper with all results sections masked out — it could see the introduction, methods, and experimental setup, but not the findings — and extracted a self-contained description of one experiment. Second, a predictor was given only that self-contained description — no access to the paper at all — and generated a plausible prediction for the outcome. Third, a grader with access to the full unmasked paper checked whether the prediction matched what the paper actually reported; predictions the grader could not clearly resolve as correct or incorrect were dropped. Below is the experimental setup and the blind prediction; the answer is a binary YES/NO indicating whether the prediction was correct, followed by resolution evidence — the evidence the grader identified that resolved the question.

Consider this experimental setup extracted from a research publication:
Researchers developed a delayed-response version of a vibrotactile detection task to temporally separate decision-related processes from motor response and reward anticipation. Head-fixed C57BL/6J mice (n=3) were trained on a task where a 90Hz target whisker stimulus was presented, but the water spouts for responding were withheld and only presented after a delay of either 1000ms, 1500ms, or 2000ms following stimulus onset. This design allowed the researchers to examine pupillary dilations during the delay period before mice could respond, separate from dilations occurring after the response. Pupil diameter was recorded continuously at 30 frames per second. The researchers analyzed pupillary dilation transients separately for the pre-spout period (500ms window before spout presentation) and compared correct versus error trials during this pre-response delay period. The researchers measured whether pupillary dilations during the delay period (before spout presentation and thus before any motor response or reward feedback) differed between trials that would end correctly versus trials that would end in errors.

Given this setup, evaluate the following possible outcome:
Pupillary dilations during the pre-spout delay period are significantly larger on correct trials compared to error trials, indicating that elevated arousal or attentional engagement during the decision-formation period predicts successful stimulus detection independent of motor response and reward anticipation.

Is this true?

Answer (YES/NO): NO